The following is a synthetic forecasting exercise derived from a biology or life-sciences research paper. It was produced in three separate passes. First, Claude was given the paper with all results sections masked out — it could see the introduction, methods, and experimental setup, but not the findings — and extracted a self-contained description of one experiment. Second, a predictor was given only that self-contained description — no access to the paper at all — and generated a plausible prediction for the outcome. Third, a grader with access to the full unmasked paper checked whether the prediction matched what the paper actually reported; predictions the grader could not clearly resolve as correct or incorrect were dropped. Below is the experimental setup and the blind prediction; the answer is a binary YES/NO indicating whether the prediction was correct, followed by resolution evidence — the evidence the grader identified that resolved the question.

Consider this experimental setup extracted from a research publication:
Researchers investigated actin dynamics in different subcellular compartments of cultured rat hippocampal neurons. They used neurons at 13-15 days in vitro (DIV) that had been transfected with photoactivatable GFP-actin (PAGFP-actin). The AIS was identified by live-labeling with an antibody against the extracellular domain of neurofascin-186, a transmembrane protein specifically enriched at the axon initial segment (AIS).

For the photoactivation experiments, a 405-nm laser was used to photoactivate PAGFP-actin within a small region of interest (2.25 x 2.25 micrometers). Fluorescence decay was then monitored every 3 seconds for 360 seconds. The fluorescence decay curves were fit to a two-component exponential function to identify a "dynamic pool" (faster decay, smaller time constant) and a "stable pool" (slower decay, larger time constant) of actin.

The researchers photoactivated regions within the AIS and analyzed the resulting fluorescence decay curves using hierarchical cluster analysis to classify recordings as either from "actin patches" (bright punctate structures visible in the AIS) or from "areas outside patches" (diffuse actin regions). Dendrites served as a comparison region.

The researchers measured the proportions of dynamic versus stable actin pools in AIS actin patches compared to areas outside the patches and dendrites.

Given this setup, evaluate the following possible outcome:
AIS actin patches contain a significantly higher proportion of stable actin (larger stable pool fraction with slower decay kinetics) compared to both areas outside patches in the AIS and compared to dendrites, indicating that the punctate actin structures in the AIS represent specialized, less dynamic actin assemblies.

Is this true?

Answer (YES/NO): YES